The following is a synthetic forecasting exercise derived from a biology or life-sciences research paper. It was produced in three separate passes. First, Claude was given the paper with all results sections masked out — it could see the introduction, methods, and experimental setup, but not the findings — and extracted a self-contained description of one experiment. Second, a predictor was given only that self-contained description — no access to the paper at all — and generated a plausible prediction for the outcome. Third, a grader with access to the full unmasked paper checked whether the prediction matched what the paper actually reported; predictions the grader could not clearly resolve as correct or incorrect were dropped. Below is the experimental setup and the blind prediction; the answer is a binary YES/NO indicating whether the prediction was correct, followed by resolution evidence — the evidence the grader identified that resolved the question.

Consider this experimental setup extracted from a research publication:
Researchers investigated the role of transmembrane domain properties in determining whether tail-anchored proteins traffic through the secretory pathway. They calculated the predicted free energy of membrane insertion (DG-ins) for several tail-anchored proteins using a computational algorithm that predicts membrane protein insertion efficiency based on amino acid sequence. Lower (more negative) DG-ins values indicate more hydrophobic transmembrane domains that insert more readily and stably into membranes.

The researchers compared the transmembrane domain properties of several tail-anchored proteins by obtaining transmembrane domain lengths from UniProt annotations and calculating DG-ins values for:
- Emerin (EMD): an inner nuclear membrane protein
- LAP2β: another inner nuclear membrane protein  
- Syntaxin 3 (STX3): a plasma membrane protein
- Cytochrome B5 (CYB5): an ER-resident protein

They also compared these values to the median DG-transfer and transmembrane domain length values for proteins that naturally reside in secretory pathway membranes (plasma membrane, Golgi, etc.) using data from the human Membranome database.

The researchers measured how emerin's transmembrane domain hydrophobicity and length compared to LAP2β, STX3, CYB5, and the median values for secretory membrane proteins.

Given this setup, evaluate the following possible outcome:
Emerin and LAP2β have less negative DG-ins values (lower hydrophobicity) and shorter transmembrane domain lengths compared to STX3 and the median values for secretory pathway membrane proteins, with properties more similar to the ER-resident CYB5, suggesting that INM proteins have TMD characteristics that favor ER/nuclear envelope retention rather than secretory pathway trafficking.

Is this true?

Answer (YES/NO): NO